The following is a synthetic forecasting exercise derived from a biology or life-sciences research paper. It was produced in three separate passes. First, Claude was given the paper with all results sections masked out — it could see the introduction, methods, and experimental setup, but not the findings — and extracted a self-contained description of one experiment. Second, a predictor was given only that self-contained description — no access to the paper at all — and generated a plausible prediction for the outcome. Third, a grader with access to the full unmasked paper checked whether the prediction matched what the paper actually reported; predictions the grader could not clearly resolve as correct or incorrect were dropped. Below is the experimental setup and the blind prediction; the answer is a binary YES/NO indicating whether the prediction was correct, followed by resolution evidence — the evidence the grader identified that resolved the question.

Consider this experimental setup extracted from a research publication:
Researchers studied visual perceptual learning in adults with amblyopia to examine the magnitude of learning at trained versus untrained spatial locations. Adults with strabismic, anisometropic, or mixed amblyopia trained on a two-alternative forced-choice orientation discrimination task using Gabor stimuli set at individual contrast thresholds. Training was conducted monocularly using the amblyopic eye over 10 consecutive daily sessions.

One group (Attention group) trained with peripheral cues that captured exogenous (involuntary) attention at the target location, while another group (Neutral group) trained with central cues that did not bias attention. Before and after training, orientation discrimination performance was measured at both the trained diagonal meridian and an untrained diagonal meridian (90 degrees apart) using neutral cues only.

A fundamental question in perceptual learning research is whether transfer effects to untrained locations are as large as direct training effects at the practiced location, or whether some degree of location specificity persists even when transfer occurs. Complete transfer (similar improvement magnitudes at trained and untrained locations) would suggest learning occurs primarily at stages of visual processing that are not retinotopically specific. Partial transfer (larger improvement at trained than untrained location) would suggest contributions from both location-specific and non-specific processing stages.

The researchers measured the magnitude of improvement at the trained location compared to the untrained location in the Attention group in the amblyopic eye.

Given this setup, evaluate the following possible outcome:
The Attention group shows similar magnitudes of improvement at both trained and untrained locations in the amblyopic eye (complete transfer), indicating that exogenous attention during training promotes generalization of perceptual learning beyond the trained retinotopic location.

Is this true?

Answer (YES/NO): YES